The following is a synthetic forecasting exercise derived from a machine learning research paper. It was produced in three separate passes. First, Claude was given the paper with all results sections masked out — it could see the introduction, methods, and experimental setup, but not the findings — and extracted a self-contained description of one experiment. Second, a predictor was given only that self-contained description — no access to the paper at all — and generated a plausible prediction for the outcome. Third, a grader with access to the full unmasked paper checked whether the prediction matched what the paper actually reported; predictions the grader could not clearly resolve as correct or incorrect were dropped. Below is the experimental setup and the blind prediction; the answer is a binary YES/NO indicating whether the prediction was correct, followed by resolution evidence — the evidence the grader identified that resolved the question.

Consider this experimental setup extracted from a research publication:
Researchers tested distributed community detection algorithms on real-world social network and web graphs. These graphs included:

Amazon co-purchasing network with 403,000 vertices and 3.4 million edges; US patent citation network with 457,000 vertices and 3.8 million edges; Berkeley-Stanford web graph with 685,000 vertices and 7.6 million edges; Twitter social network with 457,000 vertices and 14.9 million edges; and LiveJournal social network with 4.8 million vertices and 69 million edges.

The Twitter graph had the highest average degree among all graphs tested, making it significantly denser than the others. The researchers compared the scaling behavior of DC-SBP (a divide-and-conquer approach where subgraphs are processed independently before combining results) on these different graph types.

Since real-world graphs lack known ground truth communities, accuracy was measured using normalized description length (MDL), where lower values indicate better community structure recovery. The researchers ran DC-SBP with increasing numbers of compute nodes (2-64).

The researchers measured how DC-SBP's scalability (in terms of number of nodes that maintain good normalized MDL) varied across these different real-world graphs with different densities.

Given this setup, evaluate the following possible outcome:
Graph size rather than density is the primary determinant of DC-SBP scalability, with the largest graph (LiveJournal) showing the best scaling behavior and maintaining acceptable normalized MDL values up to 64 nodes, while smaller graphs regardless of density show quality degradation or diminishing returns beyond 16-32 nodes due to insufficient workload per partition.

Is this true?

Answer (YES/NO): NO